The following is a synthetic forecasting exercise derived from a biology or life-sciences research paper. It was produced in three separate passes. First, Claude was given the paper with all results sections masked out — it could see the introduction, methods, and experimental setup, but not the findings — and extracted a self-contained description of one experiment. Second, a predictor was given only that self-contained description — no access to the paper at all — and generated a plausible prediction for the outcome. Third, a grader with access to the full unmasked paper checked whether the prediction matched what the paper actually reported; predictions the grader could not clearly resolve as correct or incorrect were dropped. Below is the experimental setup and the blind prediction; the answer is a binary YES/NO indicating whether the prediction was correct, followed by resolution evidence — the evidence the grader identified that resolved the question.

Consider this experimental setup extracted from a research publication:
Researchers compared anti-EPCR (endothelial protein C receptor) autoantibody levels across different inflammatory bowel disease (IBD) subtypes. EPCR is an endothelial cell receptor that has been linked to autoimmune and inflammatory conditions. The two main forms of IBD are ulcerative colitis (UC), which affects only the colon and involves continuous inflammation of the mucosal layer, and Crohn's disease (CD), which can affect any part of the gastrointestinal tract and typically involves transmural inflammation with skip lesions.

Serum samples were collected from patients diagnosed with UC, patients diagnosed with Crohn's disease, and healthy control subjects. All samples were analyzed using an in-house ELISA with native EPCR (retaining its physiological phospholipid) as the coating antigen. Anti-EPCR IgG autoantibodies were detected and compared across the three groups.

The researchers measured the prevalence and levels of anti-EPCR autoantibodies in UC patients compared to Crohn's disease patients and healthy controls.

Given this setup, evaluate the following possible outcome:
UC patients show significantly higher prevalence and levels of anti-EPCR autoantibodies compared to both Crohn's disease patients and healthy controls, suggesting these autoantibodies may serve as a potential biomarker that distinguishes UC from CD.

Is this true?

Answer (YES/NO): YES